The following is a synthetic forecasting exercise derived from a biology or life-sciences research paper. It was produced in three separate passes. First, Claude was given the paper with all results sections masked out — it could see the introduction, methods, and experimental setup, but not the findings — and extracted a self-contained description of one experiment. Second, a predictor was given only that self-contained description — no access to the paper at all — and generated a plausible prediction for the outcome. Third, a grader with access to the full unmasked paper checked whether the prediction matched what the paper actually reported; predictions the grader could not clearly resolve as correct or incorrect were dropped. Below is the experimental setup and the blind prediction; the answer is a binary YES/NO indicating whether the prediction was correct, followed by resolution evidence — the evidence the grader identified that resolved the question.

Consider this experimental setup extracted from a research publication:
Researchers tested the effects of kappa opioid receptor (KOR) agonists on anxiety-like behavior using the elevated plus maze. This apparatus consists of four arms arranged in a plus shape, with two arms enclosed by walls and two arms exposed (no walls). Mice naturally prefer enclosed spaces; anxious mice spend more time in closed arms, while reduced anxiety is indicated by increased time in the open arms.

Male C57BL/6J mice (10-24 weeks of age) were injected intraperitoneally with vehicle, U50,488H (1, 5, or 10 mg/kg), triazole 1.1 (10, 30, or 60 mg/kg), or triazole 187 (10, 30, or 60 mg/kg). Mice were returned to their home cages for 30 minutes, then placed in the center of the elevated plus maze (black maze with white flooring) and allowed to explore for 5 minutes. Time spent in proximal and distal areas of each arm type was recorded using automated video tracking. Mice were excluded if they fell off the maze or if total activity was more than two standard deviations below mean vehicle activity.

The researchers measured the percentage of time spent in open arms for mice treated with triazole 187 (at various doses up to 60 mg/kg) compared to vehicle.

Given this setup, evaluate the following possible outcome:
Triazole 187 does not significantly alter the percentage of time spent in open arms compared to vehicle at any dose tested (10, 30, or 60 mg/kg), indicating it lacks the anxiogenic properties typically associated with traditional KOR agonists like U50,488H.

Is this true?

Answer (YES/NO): NO